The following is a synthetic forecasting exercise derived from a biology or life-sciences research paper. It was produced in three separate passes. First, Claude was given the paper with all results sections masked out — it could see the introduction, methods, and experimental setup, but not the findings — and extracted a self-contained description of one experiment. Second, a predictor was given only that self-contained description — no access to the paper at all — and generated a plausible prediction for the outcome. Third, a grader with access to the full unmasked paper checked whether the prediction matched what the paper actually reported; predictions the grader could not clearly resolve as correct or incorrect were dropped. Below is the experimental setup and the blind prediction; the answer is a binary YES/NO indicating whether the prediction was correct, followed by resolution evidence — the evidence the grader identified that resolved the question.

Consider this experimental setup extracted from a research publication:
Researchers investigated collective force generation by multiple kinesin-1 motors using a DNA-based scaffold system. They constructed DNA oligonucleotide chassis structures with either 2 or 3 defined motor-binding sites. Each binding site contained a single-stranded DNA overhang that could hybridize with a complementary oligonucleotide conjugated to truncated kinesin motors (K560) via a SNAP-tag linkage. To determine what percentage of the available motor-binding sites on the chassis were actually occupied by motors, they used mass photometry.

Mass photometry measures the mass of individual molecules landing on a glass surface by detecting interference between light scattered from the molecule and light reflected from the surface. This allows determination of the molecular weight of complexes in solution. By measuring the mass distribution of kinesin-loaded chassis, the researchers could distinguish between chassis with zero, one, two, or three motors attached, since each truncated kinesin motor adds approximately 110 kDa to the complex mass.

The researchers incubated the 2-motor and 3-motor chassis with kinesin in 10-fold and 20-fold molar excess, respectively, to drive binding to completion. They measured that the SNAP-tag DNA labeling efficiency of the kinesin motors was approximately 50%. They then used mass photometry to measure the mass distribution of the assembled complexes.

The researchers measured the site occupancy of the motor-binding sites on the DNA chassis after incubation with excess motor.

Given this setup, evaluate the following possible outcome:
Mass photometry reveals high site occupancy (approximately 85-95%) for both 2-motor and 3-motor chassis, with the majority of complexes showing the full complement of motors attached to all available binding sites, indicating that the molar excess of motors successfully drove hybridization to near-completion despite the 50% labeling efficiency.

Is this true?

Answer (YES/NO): NO